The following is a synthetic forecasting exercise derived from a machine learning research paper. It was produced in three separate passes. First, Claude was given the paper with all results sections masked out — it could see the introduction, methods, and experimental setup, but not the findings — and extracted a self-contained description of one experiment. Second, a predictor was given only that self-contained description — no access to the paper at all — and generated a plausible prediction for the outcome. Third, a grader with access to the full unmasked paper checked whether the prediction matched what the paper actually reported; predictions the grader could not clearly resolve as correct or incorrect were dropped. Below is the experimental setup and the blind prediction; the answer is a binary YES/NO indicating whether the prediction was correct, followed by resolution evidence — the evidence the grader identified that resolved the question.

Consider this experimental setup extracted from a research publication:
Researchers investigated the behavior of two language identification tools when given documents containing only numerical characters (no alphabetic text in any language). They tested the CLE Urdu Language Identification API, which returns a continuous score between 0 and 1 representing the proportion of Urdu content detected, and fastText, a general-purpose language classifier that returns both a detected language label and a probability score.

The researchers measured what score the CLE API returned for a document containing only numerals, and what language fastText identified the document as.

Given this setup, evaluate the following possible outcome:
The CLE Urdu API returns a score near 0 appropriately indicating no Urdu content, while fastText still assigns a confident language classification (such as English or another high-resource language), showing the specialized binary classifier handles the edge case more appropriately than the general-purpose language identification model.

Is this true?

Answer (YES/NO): NO